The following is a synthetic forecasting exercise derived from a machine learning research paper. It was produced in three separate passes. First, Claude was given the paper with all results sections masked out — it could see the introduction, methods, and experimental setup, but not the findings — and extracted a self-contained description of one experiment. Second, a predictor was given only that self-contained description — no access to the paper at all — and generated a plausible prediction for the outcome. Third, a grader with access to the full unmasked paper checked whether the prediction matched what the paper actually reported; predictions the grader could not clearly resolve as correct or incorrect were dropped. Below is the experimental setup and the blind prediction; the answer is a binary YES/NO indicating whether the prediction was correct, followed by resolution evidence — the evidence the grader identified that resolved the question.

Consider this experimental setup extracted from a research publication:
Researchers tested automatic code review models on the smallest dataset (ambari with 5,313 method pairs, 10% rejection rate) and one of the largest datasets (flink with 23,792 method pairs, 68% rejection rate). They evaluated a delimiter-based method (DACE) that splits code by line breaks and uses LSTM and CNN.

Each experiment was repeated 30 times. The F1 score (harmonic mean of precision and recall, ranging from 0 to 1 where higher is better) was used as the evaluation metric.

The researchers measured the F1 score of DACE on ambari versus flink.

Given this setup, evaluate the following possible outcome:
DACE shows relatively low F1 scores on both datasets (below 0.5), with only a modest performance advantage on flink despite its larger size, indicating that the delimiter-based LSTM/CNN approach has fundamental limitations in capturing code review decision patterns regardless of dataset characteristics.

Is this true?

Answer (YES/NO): NO